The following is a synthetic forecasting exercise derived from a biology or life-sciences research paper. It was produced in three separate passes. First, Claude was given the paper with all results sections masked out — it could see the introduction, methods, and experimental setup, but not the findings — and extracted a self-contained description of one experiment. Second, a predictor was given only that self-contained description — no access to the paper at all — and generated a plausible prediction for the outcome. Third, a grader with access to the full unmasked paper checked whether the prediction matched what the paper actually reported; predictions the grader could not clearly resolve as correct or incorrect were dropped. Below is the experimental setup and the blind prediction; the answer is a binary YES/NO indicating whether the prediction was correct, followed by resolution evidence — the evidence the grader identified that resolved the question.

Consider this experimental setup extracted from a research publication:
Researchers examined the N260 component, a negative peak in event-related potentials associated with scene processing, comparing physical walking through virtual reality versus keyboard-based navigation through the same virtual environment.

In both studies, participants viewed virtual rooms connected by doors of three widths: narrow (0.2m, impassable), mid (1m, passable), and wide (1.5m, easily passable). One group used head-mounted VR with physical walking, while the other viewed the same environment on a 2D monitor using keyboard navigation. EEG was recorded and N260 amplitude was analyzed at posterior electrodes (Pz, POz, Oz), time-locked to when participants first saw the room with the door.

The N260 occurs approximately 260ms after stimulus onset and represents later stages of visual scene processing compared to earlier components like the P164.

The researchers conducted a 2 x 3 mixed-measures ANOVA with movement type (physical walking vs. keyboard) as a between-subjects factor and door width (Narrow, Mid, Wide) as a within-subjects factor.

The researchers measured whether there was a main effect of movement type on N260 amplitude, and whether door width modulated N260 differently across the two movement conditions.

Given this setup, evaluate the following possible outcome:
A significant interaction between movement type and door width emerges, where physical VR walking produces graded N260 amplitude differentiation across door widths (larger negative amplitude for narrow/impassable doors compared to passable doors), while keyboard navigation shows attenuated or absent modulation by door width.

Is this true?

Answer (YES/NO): NO